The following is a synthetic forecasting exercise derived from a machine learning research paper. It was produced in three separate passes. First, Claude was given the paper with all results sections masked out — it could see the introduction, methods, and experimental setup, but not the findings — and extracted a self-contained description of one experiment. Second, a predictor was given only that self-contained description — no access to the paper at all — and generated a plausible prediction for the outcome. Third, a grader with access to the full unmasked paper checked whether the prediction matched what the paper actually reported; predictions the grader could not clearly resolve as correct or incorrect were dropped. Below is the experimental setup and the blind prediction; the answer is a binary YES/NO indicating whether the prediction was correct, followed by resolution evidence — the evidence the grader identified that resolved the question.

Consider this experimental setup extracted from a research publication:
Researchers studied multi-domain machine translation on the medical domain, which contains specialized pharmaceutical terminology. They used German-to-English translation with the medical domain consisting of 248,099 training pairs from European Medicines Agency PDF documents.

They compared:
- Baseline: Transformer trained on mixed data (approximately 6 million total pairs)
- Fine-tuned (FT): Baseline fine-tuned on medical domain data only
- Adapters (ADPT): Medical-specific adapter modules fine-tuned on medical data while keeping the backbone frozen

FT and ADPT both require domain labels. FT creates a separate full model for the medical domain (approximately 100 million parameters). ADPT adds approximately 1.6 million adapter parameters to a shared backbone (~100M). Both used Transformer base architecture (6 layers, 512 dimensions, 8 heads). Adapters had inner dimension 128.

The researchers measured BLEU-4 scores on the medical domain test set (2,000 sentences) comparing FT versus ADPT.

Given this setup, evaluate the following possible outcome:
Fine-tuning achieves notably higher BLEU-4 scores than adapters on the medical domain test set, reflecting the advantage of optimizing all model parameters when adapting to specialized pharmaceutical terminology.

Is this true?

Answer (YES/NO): YES